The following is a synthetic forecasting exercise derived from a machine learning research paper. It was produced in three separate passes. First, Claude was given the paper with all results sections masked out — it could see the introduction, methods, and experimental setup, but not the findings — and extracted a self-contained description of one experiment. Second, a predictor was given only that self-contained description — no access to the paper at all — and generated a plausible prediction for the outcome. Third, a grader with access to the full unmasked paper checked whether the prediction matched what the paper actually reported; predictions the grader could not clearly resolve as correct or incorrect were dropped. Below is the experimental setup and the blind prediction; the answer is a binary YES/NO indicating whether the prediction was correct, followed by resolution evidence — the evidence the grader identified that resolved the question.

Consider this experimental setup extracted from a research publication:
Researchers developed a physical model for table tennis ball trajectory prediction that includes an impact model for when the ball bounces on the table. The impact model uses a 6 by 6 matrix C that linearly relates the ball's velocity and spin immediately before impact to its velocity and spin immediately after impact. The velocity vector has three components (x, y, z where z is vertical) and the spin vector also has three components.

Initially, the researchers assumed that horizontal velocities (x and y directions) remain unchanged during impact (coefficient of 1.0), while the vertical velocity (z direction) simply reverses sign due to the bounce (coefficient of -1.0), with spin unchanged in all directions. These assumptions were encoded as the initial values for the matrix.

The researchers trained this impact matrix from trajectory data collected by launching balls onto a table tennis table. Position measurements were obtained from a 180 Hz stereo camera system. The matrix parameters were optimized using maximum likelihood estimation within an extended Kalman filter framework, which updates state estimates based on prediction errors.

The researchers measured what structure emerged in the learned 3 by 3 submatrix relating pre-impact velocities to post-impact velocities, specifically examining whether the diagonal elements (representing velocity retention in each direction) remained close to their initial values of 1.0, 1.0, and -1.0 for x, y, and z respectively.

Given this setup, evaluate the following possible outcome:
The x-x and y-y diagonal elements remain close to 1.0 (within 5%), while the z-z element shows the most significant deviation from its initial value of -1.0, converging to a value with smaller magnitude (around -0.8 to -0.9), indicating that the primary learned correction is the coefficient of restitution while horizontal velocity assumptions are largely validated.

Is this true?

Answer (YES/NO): NO